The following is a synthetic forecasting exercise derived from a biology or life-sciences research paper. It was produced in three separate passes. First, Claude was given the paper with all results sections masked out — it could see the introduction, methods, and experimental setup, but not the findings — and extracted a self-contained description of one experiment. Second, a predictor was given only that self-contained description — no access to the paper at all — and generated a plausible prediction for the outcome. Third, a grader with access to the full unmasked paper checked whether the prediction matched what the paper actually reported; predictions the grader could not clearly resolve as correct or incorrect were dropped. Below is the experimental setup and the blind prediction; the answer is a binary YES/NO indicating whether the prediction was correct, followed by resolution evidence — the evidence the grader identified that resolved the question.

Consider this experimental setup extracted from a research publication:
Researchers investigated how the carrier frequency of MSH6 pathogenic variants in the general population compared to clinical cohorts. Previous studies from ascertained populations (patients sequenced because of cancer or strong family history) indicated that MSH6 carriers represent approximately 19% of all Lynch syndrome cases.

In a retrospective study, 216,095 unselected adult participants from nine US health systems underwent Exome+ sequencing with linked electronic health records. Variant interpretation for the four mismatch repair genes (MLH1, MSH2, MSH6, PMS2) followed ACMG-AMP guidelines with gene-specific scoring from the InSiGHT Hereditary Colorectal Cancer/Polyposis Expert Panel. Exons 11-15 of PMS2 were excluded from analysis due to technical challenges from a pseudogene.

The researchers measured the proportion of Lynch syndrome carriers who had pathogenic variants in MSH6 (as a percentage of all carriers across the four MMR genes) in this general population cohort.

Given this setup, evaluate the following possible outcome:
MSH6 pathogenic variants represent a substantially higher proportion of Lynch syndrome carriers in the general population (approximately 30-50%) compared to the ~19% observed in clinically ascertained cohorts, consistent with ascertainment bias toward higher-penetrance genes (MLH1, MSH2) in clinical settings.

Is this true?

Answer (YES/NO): YES